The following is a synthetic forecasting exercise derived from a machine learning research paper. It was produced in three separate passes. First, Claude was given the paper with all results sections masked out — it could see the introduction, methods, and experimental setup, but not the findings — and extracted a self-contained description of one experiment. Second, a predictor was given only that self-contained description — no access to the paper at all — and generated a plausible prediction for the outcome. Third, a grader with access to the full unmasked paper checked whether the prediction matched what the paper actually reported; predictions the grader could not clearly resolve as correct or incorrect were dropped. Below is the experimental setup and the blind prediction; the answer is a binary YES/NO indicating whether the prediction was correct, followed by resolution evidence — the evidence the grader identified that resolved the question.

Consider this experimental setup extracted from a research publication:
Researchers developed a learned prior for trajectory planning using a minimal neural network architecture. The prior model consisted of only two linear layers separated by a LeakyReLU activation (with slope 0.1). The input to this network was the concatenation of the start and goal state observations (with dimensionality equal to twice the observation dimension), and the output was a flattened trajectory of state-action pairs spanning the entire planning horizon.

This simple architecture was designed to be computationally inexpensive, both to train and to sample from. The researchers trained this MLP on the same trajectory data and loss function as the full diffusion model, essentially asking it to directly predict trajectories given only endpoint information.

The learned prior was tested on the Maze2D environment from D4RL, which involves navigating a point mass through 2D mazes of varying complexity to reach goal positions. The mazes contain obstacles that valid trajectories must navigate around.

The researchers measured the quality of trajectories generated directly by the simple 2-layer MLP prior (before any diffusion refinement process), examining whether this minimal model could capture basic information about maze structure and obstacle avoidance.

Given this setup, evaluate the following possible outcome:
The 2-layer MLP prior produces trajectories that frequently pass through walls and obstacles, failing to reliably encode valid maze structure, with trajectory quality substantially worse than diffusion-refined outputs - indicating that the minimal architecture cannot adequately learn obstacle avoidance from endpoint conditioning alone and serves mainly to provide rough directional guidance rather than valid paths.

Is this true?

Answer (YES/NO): NO